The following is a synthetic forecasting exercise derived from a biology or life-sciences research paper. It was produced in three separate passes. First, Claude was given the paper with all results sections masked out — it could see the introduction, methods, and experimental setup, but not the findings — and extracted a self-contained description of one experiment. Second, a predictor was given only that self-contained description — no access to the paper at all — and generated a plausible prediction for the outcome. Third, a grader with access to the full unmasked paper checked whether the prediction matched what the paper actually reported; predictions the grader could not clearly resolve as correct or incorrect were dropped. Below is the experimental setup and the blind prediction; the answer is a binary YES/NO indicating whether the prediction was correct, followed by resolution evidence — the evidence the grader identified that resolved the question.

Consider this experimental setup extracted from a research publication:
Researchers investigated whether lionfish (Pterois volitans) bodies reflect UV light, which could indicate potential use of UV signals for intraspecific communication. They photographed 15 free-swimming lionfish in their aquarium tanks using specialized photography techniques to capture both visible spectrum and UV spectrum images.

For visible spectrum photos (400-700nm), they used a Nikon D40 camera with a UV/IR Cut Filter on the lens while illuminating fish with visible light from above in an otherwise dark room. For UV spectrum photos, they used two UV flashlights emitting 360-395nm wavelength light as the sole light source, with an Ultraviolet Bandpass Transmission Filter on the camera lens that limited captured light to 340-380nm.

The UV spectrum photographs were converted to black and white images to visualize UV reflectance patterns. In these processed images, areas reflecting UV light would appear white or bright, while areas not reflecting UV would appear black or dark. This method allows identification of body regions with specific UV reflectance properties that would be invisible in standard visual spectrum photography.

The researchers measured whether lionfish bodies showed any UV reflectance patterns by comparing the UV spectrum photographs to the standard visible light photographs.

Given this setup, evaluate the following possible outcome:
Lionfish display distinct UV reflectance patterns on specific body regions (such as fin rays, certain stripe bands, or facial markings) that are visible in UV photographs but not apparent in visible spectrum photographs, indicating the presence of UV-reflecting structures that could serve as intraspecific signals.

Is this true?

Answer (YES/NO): NO